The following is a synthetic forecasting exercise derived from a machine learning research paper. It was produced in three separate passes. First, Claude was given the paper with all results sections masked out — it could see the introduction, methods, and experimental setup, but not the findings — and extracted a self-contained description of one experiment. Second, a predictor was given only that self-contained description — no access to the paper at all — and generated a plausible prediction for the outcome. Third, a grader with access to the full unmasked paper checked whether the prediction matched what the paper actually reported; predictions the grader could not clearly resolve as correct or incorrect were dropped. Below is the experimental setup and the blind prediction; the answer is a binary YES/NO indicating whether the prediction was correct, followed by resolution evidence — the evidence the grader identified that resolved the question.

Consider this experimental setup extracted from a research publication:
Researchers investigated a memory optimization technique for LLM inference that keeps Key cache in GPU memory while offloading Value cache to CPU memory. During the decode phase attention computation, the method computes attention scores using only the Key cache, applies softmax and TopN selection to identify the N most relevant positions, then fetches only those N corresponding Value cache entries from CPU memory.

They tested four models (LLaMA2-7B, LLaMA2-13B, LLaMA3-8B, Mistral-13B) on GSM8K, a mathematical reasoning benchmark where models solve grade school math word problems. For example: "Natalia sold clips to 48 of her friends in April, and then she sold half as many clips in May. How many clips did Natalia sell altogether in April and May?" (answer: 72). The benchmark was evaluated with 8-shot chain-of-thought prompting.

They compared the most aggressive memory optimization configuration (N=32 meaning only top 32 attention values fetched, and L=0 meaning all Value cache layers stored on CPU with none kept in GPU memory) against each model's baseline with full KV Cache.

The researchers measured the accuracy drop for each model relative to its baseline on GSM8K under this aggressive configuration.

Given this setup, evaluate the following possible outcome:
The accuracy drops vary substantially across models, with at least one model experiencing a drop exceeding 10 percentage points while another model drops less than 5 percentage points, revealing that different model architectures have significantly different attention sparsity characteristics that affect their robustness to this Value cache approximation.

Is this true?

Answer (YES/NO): YES